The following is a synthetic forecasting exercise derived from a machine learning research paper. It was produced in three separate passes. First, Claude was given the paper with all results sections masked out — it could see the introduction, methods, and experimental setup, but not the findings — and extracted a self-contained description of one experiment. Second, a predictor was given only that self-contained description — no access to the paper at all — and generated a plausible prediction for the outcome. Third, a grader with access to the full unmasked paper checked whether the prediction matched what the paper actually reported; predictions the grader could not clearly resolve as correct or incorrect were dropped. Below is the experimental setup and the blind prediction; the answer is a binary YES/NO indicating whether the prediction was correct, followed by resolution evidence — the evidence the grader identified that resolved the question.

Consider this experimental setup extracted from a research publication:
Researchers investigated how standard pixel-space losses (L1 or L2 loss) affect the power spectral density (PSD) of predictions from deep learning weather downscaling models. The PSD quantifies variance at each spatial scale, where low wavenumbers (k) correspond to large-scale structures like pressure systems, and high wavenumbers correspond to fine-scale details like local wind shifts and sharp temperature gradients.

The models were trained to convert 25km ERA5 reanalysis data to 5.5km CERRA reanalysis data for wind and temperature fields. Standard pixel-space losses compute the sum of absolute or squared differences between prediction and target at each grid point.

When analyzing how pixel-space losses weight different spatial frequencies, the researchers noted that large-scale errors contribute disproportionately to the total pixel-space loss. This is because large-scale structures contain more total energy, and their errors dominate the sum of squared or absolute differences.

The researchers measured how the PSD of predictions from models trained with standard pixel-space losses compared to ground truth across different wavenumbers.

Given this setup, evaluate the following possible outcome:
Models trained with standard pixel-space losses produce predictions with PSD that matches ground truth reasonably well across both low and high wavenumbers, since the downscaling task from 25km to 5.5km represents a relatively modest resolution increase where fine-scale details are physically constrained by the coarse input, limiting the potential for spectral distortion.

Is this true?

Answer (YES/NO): NO